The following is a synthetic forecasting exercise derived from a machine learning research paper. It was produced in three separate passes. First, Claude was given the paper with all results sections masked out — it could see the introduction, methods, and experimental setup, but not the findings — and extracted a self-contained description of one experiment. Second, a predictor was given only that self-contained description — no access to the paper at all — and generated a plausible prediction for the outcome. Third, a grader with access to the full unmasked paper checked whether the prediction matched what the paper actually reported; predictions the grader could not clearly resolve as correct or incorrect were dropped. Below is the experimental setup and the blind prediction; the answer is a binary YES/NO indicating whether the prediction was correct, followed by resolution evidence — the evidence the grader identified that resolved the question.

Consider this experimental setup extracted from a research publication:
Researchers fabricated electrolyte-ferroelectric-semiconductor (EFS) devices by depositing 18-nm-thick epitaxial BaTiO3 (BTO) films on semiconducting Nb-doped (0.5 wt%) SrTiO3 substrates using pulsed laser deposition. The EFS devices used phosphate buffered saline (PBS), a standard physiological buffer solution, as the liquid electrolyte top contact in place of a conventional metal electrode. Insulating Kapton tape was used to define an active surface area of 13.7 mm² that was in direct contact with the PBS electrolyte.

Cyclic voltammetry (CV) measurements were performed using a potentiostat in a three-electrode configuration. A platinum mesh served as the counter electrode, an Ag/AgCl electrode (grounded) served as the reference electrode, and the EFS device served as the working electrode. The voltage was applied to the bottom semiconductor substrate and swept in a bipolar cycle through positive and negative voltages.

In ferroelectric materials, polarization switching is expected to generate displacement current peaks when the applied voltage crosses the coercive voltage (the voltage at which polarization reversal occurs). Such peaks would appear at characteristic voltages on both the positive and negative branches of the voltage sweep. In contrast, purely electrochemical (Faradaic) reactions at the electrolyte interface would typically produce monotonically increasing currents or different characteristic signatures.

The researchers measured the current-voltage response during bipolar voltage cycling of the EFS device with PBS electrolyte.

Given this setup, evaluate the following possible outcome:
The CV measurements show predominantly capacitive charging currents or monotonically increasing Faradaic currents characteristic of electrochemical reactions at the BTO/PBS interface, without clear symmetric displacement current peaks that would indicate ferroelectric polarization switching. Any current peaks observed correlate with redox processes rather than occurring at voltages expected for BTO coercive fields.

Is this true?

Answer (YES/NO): NO